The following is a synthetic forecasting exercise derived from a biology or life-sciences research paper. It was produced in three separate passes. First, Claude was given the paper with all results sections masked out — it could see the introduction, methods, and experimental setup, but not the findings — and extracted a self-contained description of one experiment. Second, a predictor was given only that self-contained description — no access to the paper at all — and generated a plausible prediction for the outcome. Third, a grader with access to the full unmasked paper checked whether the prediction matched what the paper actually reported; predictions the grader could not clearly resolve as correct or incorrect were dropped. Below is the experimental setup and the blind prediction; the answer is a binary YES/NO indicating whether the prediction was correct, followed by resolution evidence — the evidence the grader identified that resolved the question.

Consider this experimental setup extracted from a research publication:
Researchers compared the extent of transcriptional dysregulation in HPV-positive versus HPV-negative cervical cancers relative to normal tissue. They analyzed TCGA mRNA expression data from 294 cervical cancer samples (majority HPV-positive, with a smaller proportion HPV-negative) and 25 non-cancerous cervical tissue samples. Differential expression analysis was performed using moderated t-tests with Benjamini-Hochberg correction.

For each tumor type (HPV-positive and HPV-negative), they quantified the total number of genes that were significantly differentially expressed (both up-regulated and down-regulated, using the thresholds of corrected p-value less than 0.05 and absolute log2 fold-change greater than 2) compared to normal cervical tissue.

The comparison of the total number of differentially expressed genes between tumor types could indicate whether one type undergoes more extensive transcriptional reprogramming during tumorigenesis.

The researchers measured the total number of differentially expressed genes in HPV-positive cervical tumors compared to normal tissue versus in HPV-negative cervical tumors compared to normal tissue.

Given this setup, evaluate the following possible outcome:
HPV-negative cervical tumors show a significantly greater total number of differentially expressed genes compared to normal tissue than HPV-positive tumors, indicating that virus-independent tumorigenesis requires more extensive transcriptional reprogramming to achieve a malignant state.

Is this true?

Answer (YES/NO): NO